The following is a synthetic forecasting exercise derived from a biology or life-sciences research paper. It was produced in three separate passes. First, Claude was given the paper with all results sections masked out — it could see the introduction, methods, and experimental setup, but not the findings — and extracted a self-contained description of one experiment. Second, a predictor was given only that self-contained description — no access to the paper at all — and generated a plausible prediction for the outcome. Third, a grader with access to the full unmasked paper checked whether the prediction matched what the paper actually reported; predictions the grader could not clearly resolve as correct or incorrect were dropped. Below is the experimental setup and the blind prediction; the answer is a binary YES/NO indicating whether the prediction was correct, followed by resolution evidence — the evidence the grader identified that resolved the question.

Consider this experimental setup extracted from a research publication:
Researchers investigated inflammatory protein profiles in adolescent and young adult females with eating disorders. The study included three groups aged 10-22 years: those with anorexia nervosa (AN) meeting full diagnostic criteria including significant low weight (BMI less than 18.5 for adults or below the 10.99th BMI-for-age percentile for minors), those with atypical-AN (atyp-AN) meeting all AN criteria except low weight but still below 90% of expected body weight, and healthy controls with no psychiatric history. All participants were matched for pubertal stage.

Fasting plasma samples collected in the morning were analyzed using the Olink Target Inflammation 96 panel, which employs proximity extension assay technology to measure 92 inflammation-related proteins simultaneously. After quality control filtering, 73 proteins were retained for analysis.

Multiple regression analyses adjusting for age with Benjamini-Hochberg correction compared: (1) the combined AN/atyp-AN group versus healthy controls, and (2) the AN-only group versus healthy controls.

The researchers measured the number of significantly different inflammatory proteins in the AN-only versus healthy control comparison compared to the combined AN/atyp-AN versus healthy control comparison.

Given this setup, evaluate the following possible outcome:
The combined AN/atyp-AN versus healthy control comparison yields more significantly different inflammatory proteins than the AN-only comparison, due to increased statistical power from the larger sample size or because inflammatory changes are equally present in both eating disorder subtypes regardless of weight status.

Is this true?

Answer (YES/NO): YES